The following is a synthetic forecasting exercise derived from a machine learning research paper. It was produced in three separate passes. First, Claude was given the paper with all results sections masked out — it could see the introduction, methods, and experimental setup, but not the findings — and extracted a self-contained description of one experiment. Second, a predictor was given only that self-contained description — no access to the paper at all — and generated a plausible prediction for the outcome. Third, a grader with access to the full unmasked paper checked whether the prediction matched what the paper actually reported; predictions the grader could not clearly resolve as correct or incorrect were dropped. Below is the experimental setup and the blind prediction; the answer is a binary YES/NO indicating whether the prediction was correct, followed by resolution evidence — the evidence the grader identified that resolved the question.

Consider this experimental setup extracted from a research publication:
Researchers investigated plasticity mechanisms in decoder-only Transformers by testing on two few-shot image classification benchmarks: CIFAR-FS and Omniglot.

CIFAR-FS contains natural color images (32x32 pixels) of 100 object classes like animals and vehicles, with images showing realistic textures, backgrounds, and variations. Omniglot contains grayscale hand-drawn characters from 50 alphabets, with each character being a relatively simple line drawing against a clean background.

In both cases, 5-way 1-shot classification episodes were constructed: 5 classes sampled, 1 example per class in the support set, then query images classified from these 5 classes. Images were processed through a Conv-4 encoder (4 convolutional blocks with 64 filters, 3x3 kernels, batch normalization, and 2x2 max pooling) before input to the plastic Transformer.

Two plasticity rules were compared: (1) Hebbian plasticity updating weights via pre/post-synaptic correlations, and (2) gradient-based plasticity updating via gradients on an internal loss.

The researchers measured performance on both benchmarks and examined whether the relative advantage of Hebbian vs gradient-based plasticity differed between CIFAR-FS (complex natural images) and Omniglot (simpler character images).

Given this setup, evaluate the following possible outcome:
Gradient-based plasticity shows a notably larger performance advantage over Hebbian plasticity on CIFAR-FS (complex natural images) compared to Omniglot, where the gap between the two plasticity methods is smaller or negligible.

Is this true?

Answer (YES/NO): NO